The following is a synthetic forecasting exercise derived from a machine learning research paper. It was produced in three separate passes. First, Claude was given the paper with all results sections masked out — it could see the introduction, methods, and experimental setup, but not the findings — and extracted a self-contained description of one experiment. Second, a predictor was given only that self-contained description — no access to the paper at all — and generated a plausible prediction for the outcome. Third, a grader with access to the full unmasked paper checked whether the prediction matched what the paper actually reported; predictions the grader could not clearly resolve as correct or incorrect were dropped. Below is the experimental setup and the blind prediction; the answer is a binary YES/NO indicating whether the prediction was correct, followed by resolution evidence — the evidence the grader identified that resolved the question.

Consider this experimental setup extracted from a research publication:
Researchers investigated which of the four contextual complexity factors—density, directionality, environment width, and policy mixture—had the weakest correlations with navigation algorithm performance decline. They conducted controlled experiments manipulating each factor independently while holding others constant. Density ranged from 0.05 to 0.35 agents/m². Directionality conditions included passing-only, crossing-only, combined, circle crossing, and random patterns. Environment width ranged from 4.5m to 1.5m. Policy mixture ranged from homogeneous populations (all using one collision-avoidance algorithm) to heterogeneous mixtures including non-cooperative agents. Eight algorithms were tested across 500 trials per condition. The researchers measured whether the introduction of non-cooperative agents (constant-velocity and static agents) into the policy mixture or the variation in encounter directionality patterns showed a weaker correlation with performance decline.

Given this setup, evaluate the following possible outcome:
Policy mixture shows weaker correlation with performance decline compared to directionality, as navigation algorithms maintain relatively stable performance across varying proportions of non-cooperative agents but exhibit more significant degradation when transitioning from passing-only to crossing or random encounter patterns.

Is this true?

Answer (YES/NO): NO